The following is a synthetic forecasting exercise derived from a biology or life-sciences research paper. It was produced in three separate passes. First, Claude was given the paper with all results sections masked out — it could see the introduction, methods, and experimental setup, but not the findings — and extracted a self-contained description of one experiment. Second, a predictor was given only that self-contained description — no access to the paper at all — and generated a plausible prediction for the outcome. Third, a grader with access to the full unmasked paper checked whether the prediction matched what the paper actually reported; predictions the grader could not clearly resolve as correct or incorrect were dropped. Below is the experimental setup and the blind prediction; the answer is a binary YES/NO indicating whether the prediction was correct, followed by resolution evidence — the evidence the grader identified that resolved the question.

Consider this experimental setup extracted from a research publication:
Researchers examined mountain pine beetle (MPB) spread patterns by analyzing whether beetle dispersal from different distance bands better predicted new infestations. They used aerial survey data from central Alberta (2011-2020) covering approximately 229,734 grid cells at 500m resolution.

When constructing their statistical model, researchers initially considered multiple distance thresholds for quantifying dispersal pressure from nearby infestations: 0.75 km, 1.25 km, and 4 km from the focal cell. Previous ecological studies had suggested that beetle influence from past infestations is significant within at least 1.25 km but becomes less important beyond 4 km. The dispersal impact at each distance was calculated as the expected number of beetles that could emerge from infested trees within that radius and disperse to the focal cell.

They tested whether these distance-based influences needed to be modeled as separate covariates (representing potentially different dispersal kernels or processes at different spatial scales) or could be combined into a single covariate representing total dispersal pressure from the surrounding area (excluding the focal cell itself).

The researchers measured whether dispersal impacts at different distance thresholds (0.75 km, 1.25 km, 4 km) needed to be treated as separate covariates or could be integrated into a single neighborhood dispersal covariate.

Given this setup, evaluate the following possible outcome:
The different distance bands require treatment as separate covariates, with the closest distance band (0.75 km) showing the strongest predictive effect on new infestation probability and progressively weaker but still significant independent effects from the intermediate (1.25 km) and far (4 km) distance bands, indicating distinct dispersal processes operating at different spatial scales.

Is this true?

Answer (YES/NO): NO